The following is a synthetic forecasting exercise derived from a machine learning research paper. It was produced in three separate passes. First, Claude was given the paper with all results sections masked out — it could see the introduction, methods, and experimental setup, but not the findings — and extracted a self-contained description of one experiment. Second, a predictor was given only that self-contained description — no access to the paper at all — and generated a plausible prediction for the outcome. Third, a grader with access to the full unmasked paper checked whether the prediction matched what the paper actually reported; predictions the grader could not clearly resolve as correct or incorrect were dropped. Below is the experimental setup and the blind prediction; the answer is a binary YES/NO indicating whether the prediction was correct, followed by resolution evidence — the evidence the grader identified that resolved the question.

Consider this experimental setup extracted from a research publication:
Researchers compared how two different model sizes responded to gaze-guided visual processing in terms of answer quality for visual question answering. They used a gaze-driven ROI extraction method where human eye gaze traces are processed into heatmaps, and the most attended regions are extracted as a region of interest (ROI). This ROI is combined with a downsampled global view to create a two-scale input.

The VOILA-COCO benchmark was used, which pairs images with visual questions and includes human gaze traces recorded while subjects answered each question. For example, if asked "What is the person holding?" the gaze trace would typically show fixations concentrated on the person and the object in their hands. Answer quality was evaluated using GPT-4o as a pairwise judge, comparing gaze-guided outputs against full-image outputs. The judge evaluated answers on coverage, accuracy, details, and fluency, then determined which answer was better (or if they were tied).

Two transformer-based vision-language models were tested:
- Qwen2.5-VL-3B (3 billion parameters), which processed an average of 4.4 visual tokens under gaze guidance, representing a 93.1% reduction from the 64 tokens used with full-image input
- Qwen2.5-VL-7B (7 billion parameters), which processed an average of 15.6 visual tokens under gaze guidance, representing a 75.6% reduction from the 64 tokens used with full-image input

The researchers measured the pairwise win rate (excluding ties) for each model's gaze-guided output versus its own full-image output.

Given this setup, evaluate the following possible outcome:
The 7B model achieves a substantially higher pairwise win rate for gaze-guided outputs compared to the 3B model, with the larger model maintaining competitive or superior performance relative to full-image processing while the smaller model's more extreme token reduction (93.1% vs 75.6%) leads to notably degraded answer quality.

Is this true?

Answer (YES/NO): NO